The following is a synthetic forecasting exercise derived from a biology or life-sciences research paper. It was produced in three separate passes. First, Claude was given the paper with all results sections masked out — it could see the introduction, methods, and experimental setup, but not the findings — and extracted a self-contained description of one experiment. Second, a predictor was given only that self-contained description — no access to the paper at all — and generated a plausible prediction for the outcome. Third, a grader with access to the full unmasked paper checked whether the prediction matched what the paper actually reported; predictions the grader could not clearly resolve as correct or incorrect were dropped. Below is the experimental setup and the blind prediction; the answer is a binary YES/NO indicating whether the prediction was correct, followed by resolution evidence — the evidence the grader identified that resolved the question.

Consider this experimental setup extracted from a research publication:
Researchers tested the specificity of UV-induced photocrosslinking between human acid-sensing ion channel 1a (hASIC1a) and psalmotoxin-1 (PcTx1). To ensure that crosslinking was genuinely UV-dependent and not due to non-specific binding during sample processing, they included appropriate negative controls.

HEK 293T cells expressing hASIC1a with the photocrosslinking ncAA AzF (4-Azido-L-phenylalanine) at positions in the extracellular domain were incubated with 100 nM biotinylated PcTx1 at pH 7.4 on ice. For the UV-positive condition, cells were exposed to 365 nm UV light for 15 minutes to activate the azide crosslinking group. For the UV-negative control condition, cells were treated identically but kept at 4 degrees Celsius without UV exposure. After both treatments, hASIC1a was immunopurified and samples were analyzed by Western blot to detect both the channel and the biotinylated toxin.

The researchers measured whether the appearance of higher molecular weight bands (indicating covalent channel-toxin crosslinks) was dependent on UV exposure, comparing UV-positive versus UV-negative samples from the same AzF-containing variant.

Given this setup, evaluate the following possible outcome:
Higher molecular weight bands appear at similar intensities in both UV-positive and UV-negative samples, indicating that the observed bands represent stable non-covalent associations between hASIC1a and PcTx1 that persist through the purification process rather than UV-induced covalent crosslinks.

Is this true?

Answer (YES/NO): NO